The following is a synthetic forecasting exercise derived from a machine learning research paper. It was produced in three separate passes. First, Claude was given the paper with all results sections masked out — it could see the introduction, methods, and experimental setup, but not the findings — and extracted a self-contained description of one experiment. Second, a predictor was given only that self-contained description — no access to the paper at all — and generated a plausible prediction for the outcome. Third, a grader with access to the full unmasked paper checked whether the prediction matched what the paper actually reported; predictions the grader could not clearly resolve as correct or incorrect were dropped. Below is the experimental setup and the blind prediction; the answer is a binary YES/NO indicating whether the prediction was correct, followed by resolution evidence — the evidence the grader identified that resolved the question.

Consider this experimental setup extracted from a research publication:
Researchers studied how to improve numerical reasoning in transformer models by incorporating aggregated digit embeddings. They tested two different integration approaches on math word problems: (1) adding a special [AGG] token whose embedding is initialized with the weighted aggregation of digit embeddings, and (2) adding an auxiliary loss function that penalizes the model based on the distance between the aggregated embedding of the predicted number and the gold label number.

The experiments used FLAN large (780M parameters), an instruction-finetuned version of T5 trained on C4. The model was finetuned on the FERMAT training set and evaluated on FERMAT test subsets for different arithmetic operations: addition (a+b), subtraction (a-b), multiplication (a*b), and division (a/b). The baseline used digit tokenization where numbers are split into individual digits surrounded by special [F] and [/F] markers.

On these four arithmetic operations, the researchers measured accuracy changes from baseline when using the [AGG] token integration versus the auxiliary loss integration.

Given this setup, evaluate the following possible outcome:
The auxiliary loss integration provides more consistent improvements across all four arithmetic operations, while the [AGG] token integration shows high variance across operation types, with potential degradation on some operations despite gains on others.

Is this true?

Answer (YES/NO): NO